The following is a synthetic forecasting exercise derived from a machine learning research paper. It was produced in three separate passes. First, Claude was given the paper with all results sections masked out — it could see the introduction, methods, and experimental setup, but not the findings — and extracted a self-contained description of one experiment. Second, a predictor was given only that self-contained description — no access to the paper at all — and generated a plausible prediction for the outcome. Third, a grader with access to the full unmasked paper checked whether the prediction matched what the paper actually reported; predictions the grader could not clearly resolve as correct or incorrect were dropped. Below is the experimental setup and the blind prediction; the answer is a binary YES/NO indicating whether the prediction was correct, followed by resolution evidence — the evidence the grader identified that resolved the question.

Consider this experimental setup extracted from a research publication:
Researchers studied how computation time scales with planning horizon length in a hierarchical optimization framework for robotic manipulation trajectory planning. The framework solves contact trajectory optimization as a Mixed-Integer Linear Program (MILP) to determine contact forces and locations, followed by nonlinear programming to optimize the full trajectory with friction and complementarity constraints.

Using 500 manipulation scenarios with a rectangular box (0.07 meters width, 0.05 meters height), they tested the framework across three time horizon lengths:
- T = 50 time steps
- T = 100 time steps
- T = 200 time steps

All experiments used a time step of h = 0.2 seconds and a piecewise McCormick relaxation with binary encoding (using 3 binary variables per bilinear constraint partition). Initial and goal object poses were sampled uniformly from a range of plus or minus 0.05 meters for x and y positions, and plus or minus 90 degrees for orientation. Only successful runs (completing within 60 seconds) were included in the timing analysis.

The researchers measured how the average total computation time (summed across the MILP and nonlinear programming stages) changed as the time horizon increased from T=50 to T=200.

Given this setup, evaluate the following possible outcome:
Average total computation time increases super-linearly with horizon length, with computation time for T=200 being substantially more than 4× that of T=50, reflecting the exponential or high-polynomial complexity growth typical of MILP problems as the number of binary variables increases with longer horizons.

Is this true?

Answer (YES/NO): NO